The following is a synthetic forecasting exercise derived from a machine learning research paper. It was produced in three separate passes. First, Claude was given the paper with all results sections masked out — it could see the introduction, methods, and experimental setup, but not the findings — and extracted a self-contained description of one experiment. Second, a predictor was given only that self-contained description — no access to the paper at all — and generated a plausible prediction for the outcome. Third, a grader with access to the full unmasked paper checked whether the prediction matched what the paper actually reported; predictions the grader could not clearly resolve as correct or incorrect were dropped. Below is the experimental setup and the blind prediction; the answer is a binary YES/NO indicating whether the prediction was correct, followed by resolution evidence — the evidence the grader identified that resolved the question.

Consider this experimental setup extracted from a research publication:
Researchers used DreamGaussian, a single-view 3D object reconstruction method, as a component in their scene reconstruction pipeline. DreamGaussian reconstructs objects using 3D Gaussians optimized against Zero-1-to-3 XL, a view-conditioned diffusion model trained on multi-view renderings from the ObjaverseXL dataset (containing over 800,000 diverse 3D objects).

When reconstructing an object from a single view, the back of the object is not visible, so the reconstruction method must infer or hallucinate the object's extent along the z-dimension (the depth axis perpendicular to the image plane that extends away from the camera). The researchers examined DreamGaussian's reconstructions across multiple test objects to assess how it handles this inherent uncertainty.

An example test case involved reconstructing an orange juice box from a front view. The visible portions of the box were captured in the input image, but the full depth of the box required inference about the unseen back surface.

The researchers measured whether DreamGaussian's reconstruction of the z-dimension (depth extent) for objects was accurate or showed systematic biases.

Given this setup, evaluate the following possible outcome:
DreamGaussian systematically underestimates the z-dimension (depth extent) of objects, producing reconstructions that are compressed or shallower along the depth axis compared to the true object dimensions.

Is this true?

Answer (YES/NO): NO